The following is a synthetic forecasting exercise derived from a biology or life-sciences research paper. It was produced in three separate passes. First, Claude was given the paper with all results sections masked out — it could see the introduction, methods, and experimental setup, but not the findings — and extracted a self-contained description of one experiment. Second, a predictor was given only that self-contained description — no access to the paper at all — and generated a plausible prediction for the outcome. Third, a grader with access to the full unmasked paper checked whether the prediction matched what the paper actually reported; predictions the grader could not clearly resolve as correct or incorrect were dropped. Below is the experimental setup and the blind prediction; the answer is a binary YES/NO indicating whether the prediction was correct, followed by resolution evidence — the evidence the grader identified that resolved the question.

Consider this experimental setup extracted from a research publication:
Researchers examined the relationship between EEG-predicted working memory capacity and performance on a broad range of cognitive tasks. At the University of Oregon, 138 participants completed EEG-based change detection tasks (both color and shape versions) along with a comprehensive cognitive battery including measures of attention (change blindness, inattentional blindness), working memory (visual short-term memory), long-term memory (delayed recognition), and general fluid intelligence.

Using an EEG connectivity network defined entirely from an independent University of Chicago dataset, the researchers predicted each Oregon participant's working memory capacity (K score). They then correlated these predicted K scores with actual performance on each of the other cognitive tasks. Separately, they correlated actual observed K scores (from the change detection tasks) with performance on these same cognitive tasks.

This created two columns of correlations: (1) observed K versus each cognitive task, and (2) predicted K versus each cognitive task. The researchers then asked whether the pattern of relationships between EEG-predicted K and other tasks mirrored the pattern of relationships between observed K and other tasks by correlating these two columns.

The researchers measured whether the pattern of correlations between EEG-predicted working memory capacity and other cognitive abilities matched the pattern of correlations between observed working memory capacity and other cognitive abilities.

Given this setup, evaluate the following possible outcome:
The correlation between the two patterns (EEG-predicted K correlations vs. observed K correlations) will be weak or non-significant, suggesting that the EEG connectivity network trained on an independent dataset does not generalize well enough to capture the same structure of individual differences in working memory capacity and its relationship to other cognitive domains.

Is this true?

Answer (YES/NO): NO